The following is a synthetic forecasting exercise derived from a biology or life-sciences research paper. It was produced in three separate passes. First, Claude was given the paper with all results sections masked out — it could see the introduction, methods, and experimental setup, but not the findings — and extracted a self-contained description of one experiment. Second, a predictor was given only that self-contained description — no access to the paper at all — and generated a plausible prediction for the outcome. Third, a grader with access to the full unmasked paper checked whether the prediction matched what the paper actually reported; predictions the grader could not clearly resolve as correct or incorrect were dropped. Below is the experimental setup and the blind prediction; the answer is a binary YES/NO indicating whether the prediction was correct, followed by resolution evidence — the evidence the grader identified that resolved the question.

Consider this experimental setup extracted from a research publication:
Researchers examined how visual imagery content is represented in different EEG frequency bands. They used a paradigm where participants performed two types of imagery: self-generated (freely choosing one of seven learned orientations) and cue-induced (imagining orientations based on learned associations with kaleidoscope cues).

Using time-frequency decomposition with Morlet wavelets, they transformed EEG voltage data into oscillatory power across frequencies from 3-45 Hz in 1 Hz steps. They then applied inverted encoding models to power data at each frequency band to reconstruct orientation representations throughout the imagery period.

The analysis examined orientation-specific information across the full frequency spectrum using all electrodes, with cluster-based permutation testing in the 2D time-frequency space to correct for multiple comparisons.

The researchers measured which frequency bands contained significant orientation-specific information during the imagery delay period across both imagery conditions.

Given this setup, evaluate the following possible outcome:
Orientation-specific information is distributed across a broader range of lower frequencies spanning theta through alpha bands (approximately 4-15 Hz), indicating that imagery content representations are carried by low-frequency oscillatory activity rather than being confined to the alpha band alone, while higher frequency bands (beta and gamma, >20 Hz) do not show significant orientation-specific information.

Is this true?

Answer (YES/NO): NO